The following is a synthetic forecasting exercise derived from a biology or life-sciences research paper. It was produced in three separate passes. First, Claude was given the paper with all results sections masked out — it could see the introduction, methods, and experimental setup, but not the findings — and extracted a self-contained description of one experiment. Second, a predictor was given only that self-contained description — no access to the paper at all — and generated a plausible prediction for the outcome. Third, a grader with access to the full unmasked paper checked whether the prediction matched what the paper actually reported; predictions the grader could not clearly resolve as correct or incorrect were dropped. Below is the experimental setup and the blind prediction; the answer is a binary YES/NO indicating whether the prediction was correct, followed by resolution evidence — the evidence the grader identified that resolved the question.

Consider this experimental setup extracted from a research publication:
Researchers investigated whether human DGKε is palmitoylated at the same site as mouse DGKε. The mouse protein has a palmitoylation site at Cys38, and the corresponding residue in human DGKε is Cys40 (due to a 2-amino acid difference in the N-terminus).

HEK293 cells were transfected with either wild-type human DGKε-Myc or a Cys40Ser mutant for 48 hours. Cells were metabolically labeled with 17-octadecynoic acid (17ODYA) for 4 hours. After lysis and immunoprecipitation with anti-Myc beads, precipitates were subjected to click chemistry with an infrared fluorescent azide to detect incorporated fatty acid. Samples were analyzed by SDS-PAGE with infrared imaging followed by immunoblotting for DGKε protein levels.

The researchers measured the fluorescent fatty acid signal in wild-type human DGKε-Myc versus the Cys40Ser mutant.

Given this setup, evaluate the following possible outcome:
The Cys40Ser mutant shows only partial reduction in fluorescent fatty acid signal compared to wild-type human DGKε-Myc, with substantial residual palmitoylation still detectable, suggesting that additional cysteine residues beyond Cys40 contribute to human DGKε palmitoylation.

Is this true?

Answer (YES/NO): NO